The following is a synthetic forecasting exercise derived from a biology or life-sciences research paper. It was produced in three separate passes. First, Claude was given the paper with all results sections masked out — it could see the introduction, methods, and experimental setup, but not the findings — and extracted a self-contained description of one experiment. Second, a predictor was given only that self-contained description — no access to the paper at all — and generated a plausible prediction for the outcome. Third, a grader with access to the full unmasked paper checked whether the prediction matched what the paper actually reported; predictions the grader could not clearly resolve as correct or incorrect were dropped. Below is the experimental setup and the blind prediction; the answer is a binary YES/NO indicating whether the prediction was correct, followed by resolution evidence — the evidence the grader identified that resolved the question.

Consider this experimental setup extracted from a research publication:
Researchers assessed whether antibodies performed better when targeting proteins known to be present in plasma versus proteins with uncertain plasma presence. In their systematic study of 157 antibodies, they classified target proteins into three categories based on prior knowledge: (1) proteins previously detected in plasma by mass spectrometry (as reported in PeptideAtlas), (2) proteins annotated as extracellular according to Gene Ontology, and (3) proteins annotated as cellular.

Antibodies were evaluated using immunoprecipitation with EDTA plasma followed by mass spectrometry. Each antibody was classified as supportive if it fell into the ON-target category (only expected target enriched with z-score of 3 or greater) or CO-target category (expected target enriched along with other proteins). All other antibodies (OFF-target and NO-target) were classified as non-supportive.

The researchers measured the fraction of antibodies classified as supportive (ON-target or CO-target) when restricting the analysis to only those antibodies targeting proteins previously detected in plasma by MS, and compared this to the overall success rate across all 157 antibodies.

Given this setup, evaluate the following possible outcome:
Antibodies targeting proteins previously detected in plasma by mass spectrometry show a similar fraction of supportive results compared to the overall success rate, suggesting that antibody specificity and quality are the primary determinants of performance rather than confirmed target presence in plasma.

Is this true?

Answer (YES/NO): NO